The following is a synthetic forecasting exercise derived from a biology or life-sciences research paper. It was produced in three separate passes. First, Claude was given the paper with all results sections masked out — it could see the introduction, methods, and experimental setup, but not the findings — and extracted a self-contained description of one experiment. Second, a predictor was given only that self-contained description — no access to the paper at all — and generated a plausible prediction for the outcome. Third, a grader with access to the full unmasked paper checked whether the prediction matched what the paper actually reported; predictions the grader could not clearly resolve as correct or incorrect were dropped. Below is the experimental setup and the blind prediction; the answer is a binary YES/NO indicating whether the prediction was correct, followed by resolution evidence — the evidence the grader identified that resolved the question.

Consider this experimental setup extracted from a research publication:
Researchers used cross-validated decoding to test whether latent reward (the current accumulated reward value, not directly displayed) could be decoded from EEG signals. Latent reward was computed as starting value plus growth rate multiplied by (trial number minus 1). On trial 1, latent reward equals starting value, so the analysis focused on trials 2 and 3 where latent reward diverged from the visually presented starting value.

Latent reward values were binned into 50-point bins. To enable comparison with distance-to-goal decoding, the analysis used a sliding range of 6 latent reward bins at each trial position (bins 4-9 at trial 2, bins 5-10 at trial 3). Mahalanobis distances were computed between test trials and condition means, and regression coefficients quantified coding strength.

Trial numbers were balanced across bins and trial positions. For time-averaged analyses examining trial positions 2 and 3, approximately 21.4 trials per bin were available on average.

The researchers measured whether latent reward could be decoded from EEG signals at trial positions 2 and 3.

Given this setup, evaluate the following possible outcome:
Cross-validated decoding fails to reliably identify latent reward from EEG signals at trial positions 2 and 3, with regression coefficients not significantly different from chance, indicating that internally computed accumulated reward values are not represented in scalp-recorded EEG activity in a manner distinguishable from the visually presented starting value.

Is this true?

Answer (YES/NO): NO